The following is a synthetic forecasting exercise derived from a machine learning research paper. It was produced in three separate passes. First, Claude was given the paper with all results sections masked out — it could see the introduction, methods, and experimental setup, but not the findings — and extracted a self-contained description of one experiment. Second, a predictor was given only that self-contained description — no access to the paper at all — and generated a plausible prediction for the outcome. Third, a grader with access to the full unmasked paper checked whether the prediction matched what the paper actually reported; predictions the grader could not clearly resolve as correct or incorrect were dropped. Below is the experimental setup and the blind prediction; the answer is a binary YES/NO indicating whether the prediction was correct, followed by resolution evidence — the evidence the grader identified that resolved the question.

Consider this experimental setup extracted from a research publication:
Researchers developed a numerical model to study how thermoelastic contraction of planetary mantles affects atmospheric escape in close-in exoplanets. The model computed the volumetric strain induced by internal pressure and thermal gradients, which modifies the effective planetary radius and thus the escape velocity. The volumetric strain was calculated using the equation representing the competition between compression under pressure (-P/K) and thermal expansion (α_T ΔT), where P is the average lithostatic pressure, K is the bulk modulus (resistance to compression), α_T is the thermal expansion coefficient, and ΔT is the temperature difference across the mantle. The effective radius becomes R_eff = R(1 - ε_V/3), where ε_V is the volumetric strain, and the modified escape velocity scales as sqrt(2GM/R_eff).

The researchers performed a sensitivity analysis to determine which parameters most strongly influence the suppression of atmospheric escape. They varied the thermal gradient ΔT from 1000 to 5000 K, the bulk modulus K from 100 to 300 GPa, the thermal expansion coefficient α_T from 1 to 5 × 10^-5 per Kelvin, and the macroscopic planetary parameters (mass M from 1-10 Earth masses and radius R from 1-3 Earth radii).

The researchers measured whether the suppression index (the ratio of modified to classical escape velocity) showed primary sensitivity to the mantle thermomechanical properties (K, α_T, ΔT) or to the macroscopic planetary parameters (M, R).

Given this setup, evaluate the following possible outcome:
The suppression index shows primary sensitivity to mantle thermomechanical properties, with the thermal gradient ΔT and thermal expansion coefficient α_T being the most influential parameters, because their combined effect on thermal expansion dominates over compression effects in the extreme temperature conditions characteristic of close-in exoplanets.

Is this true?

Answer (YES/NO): NO